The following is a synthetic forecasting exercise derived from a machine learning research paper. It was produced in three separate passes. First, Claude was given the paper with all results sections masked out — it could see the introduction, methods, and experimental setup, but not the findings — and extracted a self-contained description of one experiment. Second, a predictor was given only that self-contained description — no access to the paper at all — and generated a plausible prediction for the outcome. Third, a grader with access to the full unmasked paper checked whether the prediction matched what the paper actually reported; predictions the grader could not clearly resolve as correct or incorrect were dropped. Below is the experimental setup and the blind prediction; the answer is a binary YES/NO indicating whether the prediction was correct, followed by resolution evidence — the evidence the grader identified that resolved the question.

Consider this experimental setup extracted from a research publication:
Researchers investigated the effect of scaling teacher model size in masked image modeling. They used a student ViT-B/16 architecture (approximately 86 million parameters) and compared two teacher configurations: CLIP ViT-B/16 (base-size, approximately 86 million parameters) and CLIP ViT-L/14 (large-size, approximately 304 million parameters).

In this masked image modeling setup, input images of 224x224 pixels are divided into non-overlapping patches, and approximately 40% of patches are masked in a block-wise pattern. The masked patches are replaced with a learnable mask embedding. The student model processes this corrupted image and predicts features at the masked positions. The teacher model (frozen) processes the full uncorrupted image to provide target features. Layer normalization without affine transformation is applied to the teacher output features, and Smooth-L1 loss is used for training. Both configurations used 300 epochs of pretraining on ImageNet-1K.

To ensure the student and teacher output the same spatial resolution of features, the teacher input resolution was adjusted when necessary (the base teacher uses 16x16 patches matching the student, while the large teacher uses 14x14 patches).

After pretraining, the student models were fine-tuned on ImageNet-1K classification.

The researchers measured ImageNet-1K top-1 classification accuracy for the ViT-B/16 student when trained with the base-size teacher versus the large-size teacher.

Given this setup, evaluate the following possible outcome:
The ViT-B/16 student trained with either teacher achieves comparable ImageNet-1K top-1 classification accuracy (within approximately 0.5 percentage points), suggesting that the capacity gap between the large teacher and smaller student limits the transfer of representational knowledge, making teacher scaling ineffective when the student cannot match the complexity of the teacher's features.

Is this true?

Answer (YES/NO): YES